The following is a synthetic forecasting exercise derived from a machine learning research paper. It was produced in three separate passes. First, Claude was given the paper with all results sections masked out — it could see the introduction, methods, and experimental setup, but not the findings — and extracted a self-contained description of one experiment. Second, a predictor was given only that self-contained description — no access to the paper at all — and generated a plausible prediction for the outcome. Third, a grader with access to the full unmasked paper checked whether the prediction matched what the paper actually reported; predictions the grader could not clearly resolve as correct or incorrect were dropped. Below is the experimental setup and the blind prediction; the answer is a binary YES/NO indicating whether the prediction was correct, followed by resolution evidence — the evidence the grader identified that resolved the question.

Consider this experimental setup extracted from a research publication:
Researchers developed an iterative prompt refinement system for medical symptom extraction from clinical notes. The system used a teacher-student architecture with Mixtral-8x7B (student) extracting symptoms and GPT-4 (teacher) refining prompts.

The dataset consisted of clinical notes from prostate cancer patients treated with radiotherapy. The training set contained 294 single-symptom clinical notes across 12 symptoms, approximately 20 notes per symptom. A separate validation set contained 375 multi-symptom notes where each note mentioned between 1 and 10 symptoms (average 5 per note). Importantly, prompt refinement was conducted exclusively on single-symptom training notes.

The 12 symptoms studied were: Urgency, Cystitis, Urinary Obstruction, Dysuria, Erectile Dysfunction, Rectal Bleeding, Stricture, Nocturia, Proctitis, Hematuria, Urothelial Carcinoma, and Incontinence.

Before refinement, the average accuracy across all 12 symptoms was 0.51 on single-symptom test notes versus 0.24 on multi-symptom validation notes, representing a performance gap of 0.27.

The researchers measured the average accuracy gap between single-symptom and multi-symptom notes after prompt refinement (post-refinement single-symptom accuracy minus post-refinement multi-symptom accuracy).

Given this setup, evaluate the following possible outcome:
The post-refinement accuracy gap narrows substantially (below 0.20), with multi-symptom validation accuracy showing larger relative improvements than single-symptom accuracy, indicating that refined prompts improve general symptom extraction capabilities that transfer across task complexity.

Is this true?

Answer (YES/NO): NO